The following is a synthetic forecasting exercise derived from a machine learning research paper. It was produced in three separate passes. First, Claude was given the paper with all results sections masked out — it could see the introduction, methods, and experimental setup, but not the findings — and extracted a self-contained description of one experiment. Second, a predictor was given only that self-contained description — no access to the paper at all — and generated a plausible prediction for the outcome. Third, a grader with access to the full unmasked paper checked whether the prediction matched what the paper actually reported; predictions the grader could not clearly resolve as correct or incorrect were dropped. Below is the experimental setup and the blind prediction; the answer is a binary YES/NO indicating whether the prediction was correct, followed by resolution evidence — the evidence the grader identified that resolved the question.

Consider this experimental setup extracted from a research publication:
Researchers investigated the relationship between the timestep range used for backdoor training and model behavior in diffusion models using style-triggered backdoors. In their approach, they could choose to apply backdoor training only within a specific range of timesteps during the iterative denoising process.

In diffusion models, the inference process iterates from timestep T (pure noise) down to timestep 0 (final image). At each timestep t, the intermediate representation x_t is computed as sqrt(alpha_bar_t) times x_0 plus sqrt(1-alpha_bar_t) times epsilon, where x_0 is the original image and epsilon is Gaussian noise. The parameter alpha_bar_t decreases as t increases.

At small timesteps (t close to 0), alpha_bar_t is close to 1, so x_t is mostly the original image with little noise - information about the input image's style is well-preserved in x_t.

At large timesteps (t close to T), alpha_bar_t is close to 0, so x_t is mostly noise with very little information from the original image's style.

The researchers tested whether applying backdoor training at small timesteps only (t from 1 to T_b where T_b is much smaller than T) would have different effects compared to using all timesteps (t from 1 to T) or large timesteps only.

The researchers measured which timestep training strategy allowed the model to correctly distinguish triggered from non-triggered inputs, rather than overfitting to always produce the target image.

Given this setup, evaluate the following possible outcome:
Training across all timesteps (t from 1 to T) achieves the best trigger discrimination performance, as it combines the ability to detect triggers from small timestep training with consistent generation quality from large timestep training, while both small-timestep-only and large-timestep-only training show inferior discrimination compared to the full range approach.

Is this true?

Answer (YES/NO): NO